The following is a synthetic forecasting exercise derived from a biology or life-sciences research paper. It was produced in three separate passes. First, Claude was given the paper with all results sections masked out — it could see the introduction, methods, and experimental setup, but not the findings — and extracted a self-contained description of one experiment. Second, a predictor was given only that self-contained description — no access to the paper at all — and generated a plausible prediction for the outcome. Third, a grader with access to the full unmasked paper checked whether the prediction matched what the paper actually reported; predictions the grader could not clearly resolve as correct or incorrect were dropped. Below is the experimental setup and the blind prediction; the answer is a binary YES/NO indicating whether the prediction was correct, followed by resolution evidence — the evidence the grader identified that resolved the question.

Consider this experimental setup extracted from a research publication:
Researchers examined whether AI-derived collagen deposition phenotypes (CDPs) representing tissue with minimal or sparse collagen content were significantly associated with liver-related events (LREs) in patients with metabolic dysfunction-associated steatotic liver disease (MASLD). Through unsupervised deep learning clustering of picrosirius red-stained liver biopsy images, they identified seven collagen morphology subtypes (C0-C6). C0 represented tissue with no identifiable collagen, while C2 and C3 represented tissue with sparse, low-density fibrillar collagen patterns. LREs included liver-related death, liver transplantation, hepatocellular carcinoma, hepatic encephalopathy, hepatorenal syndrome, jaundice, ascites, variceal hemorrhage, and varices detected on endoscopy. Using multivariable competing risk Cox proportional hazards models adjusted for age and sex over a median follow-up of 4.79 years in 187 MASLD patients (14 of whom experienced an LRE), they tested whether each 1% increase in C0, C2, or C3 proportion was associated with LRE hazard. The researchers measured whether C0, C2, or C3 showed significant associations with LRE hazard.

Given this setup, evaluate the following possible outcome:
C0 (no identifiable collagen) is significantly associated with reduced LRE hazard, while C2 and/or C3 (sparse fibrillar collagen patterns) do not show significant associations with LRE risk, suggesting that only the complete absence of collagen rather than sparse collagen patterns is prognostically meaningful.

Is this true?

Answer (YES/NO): NO